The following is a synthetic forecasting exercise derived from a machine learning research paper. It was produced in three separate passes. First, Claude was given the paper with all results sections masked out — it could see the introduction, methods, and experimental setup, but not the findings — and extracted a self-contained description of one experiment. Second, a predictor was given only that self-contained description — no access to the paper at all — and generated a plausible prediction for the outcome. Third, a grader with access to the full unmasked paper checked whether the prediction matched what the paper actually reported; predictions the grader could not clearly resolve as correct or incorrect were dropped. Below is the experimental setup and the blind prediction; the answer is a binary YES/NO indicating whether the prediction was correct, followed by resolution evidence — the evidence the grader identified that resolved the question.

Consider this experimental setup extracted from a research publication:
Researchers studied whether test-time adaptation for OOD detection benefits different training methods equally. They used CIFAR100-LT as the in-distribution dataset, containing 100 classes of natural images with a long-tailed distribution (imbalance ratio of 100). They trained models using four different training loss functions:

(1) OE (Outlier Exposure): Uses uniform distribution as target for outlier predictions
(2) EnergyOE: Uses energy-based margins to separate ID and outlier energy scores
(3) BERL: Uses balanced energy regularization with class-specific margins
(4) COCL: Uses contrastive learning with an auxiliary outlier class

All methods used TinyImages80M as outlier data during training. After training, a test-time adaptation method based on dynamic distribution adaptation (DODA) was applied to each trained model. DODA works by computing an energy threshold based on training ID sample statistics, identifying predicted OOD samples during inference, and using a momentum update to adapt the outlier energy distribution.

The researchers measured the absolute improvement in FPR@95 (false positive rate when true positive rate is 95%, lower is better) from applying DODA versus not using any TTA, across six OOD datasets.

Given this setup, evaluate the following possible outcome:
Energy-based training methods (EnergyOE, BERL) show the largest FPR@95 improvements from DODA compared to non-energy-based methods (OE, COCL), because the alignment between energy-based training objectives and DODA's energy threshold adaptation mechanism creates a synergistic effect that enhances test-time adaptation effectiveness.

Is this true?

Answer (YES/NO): NO